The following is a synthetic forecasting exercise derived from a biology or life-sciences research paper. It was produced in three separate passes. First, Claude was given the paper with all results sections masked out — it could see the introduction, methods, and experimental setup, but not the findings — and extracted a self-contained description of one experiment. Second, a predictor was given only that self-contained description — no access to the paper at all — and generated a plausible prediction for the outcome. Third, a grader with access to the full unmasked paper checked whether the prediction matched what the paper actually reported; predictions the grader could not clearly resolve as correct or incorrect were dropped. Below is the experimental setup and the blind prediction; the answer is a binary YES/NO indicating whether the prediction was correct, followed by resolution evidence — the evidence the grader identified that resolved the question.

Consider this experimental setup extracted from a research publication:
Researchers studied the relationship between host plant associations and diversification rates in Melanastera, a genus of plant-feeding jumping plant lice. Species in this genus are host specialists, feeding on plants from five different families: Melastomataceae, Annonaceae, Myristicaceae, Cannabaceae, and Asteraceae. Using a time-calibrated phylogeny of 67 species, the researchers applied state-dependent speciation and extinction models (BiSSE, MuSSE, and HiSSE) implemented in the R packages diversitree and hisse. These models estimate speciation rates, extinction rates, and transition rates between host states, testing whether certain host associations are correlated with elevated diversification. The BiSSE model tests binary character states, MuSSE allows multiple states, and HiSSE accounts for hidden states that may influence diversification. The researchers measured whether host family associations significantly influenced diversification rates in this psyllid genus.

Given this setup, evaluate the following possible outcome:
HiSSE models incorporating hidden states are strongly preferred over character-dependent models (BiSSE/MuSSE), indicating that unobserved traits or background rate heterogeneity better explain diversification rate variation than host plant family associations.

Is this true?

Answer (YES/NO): NO